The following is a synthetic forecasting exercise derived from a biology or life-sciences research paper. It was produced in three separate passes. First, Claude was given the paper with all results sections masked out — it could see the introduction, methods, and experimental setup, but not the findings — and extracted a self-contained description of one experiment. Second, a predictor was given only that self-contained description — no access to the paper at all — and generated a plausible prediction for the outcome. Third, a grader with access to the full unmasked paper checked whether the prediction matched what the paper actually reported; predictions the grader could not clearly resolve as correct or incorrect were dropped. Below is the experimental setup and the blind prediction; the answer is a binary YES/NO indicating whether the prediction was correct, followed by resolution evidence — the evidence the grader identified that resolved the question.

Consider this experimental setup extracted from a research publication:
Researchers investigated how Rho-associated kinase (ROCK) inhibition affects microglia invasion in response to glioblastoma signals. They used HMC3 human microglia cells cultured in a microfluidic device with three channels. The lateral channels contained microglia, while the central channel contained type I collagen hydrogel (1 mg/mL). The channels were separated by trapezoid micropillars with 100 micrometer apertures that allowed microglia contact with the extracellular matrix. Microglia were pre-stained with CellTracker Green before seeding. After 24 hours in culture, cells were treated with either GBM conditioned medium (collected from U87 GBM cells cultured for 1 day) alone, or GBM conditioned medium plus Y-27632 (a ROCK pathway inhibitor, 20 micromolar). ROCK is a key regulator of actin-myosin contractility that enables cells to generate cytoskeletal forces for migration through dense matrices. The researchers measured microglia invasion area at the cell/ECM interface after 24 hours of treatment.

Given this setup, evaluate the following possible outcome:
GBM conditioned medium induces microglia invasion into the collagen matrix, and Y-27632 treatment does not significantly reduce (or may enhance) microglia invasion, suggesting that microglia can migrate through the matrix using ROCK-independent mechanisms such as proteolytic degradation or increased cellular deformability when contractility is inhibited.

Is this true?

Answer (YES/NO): NO